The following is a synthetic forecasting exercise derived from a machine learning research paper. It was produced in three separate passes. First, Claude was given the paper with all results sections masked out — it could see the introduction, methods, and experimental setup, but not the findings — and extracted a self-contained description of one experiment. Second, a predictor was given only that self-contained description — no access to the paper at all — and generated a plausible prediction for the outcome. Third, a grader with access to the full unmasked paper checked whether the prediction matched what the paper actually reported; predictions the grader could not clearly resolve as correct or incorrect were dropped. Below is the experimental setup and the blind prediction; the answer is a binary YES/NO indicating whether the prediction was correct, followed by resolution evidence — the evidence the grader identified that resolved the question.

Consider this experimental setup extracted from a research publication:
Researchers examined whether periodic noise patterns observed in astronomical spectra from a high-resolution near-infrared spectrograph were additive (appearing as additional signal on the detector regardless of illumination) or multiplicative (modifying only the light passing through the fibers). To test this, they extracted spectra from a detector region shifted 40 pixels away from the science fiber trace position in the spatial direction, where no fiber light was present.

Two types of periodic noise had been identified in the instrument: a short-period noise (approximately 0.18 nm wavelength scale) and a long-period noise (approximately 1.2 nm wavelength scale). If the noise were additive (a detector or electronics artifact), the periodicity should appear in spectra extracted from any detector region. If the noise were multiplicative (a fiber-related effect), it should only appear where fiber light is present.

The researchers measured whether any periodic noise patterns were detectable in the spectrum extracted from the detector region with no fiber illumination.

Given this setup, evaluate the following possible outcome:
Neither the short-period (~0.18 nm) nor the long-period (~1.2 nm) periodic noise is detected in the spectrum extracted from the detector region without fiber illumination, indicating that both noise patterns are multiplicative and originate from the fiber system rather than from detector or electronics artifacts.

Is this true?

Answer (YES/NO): YES